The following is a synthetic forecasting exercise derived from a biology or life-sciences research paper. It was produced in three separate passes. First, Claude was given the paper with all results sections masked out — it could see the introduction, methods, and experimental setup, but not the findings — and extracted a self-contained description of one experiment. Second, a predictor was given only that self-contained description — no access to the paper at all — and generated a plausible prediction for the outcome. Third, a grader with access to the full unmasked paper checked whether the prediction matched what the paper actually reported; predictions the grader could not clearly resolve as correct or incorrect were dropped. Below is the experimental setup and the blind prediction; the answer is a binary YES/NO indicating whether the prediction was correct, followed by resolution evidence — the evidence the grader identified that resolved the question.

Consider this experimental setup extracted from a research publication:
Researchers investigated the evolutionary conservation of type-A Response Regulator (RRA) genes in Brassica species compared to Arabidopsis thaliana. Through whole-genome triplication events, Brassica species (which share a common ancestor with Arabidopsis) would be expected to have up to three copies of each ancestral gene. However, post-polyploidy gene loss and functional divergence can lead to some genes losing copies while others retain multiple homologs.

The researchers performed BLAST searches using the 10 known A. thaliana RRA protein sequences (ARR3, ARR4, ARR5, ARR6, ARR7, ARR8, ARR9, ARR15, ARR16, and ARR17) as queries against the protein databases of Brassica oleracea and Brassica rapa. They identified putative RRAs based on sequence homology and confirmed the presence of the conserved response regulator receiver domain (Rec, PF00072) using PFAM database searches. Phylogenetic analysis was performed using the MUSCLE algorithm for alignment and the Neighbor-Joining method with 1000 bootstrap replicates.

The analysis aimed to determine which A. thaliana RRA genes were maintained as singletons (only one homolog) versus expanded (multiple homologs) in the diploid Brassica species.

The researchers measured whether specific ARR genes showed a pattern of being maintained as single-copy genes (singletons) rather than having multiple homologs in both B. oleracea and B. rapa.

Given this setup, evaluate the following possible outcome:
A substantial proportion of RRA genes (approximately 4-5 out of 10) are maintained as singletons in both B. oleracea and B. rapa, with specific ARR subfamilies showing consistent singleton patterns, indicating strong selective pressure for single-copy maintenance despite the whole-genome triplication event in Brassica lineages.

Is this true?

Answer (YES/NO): NO